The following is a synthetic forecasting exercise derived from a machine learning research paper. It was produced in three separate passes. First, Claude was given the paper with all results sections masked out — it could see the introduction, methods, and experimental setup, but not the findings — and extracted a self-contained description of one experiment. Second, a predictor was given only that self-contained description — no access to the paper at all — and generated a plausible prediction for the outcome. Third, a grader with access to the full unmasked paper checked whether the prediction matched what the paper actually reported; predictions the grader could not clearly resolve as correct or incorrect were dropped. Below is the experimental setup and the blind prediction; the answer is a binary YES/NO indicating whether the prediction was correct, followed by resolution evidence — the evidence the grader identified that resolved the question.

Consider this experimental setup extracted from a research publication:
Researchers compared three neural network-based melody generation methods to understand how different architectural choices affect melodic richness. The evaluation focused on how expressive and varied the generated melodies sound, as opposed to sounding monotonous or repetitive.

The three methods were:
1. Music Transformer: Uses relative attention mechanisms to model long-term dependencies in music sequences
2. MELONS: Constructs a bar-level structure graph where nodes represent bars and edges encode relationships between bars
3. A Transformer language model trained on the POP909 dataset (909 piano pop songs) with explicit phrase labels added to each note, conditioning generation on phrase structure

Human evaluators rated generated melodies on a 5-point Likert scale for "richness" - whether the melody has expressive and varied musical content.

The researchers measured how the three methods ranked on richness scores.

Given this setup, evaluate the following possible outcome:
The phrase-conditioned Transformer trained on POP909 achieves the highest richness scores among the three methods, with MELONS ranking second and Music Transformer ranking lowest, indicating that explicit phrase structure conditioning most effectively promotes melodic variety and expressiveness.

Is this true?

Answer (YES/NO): YES